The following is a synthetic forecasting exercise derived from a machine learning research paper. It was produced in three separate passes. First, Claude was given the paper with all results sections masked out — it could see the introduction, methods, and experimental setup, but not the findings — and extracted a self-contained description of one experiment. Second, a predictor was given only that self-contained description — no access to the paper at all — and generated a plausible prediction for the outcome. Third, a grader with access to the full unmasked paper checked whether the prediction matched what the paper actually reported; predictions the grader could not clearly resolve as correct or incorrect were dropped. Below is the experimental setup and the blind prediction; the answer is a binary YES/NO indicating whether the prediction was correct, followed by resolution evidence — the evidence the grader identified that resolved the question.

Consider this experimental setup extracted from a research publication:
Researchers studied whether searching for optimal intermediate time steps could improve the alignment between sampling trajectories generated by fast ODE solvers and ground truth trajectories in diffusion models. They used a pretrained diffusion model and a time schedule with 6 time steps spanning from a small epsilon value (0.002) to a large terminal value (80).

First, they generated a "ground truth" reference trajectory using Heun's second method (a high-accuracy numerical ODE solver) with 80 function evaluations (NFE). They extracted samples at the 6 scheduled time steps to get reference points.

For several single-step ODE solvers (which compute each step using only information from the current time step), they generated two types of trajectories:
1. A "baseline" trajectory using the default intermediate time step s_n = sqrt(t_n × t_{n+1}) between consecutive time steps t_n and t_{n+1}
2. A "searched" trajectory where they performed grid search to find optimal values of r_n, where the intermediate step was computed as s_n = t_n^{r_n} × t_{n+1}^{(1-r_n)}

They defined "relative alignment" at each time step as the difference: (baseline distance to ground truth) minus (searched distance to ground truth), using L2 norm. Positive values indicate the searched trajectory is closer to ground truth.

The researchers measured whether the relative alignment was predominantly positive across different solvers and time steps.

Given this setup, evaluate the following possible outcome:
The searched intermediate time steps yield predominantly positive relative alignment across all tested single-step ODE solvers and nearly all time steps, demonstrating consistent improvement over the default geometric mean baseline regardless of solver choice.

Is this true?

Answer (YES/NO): YES